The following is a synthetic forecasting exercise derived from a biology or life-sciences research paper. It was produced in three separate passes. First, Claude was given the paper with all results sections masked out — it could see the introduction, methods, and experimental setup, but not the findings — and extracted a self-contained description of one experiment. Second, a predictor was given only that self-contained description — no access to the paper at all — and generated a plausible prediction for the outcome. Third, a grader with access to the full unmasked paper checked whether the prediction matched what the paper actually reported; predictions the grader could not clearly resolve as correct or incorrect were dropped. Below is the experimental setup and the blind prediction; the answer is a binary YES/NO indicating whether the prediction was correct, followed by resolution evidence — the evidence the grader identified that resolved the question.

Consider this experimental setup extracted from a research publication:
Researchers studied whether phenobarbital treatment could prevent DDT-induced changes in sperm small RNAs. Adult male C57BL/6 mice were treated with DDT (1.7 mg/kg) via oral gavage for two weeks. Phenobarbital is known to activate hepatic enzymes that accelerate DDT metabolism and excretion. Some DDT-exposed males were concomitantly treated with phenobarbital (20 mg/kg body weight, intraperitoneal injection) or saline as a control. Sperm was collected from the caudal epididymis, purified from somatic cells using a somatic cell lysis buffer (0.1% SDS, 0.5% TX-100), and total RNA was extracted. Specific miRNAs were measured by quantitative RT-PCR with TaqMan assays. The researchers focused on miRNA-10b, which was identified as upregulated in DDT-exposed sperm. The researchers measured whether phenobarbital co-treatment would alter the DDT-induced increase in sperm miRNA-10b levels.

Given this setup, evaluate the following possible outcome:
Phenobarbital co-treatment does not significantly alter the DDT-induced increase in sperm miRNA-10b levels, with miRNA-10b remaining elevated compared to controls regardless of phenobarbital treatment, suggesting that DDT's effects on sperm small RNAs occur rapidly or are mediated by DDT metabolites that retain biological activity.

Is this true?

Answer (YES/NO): NO